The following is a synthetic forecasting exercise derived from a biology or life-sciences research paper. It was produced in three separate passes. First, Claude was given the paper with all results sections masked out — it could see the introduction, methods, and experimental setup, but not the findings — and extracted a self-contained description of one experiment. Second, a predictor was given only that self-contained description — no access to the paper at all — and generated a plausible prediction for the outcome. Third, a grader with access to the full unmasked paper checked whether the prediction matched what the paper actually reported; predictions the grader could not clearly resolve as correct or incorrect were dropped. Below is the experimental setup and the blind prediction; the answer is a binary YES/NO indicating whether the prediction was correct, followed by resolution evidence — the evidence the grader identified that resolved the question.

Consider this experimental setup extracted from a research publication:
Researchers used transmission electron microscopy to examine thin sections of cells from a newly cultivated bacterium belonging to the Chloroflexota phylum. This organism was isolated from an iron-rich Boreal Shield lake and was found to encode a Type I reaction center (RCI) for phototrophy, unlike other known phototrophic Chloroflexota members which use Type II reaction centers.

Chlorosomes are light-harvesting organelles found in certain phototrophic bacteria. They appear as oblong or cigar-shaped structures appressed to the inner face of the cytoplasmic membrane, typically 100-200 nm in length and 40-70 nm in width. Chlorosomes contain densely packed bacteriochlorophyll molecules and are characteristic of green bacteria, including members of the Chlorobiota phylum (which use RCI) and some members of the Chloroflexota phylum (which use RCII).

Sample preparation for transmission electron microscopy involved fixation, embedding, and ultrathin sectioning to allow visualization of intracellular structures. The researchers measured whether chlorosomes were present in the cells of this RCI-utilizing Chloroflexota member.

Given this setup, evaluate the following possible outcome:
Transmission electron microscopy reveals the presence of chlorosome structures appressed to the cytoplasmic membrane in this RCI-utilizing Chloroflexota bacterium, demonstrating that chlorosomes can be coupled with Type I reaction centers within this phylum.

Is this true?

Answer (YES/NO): YES